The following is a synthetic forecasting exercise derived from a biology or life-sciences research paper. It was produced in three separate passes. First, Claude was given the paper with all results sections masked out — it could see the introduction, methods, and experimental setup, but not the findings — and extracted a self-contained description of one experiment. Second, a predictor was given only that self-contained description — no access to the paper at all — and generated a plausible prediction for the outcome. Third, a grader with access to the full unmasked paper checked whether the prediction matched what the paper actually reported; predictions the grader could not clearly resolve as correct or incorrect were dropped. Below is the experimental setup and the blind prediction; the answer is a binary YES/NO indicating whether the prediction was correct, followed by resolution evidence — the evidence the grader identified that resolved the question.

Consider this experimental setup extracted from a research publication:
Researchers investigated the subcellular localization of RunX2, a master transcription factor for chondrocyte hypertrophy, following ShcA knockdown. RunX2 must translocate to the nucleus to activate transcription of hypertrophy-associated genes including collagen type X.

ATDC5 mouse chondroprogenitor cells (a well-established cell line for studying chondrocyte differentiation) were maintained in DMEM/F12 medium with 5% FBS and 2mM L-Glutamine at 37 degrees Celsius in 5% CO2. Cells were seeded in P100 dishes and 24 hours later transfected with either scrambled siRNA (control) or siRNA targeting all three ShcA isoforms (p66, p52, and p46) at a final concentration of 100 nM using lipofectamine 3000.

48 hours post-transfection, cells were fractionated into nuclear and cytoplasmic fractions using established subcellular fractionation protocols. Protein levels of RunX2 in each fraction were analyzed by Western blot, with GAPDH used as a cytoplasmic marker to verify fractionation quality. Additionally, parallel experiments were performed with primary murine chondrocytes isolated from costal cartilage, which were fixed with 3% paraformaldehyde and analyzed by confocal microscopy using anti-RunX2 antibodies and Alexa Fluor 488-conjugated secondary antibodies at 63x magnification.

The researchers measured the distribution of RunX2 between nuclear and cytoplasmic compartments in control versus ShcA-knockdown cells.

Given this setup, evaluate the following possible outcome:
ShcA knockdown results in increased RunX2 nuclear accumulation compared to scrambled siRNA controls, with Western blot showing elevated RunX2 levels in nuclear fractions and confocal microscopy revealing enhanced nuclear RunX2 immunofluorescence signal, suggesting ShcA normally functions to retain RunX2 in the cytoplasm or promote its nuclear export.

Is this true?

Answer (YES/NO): NO